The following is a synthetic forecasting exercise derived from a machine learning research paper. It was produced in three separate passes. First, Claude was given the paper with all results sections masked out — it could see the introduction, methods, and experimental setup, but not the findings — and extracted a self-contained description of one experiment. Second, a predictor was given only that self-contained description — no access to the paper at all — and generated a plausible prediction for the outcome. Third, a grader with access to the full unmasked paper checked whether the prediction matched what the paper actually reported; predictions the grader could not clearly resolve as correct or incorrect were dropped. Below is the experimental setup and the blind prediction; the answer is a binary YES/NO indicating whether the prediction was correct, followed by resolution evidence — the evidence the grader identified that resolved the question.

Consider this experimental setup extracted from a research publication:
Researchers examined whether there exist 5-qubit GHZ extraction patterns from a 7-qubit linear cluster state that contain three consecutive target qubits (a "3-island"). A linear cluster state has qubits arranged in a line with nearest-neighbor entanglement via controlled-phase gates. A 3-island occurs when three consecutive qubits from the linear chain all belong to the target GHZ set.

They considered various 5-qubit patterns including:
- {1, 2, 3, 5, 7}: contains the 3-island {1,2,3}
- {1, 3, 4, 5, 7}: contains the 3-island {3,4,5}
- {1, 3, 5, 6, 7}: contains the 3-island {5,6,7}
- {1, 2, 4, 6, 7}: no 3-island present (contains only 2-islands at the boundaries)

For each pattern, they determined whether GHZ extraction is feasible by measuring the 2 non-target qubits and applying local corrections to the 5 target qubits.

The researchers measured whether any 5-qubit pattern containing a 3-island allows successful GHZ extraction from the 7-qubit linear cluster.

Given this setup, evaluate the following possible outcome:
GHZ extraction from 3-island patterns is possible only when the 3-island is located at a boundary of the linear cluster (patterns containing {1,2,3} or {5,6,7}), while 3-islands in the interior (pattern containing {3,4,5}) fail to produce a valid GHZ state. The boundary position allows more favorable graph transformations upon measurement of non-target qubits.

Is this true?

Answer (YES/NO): NO